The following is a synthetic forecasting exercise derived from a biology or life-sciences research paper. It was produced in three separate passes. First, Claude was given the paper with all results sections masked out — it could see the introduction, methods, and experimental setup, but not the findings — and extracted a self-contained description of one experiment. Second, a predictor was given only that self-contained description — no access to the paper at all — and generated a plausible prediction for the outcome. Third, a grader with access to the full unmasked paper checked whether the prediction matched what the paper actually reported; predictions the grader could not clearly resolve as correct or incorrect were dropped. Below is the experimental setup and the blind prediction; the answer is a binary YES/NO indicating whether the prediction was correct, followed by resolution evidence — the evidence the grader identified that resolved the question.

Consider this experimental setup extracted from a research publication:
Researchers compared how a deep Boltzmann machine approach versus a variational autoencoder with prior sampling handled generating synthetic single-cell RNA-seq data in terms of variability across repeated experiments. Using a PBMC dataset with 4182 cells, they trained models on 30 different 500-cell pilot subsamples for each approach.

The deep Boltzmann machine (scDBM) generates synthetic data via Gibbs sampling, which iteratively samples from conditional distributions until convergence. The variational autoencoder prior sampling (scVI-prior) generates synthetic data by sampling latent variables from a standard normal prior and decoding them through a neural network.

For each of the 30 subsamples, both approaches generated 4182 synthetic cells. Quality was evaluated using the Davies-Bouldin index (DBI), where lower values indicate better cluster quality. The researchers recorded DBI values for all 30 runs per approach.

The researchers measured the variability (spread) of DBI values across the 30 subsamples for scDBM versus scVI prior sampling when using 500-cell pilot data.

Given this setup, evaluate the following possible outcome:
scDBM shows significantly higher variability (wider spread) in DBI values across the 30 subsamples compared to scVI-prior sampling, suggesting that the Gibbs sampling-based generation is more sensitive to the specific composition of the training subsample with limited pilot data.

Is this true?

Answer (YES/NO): NO